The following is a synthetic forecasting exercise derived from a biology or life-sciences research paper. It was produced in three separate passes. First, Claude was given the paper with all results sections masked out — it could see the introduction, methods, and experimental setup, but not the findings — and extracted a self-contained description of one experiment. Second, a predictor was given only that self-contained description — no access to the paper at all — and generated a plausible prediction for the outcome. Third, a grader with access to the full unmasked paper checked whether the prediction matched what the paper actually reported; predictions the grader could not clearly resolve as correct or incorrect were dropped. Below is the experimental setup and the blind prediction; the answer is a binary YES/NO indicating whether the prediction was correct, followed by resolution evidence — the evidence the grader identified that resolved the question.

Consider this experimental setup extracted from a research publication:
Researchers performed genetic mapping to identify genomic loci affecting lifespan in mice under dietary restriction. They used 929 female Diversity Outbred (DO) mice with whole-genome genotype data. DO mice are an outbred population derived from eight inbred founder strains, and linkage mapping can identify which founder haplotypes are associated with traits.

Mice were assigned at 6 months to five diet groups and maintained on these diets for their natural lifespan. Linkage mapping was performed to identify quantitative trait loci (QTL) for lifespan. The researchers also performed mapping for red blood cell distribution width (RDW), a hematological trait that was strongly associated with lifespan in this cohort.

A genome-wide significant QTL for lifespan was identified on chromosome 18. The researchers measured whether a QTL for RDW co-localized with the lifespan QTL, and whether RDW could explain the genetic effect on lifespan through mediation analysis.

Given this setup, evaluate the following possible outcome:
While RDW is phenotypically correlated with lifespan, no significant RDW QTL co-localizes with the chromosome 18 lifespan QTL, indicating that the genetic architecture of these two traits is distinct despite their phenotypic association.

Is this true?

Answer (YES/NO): NO